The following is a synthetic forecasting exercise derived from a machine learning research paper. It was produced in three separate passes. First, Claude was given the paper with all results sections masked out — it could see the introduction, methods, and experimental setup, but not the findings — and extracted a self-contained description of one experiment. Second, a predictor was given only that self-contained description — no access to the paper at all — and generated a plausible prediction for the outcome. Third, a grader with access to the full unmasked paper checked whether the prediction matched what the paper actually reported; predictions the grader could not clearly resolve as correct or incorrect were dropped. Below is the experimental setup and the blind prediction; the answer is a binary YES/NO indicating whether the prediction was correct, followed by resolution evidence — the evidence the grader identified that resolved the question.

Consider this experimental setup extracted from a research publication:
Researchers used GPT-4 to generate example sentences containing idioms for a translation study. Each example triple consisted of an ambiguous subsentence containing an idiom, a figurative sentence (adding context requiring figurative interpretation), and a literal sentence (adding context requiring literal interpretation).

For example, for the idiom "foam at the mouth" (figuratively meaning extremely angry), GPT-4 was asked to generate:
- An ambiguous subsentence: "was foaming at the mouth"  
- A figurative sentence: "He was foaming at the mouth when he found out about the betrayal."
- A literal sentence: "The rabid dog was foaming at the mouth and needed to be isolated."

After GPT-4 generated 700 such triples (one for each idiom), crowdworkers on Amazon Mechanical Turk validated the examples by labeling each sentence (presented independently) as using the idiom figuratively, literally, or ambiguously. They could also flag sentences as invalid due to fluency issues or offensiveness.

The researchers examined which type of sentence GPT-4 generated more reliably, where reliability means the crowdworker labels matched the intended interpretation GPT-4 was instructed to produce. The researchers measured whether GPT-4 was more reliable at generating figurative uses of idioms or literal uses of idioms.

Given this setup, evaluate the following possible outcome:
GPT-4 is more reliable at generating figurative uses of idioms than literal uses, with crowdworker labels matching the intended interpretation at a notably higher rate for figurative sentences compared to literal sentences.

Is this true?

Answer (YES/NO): YES